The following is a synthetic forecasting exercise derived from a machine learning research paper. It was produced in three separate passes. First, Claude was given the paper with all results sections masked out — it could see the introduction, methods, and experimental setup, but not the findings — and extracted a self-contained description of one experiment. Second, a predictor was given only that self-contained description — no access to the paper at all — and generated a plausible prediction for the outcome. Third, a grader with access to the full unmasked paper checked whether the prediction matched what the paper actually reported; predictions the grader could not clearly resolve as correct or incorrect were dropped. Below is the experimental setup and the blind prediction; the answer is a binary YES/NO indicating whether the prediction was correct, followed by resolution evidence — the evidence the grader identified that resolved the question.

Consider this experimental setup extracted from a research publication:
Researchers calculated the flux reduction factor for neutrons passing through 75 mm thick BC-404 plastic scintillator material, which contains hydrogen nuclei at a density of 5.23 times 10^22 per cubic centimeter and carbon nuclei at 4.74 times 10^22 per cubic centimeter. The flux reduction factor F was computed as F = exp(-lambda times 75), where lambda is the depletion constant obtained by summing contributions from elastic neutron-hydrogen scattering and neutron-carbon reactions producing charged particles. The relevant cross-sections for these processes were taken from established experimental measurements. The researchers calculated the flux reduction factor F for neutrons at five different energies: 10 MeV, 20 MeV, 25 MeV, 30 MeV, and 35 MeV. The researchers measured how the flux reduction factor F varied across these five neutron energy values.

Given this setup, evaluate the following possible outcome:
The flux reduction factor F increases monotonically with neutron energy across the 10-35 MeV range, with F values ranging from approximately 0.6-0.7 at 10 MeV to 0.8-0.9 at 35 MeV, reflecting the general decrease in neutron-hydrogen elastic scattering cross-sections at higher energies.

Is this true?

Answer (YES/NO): NO